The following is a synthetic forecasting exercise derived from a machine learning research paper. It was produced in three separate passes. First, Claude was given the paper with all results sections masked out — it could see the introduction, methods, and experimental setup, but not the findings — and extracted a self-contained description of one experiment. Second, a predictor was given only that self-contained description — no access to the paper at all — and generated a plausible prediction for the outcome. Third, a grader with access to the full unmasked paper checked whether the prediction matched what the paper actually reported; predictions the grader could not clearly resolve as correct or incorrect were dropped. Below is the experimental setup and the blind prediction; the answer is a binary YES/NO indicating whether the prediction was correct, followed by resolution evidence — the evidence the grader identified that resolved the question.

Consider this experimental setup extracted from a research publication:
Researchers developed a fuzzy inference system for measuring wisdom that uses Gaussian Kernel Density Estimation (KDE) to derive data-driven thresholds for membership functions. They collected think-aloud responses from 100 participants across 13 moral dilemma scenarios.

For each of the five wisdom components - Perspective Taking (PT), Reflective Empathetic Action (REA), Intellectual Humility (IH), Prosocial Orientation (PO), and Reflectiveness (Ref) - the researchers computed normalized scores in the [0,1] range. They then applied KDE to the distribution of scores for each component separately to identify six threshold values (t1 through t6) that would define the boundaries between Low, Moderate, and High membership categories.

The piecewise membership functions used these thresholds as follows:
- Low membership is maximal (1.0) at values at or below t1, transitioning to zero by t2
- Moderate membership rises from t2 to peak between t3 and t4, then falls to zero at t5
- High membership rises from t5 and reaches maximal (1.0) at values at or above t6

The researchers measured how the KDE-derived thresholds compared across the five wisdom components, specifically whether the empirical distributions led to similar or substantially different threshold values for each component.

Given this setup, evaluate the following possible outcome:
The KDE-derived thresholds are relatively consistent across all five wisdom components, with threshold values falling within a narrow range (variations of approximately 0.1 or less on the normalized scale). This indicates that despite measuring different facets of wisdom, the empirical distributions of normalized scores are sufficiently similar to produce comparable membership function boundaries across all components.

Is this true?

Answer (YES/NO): YES